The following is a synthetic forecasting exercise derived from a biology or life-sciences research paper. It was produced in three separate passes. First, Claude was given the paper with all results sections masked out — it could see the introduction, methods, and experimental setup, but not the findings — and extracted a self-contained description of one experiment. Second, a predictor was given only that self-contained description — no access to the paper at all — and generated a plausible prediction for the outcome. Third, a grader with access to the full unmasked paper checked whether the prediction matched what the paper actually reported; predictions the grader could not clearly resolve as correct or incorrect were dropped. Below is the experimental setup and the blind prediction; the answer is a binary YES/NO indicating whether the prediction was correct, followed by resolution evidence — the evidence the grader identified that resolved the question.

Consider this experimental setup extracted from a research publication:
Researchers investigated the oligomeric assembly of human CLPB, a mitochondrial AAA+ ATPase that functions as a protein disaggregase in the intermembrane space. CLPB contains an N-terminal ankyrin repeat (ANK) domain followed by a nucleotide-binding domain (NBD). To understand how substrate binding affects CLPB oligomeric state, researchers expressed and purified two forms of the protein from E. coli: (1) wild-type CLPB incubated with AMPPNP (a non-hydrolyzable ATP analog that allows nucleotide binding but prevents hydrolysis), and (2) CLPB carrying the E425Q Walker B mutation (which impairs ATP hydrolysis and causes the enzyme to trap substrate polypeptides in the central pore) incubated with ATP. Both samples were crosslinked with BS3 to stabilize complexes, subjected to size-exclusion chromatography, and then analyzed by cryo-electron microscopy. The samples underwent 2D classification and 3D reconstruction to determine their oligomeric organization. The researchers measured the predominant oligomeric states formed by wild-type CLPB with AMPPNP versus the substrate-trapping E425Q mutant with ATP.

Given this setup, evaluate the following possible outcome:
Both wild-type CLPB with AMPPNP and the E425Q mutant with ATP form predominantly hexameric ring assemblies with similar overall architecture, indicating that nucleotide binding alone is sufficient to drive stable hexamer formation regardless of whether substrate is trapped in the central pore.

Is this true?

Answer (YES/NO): NO